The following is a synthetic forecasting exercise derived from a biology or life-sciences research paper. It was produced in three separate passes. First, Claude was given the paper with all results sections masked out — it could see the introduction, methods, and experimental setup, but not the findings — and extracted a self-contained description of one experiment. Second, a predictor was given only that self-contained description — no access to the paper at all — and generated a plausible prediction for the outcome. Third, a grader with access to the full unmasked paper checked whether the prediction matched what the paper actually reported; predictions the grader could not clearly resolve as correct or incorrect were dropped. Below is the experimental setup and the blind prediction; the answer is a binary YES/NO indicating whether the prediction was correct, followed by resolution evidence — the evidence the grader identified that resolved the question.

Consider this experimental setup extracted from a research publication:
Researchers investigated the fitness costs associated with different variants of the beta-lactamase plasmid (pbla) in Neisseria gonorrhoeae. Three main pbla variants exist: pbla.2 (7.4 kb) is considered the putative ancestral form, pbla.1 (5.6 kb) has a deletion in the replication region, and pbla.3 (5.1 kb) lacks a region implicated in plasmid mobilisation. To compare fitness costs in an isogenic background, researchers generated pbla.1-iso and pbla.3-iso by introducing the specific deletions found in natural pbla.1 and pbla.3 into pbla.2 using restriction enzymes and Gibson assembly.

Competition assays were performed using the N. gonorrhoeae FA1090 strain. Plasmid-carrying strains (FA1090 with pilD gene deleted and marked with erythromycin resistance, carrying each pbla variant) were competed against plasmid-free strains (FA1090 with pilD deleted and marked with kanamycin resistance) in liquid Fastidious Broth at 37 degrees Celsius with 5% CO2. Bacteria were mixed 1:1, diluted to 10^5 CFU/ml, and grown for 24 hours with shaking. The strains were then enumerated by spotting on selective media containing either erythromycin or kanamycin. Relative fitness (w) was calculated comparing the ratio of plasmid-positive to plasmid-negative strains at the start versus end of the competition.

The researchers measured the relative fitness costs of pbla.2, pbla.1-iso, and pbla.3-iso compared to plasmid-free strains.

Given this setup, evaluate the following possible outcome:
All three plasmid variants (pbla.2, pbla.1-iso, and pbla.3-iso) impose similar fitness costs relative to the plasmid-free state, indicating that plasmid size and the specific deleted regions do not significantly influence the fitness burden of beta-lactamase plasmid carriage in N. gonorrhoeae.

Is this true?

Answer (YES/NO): NO